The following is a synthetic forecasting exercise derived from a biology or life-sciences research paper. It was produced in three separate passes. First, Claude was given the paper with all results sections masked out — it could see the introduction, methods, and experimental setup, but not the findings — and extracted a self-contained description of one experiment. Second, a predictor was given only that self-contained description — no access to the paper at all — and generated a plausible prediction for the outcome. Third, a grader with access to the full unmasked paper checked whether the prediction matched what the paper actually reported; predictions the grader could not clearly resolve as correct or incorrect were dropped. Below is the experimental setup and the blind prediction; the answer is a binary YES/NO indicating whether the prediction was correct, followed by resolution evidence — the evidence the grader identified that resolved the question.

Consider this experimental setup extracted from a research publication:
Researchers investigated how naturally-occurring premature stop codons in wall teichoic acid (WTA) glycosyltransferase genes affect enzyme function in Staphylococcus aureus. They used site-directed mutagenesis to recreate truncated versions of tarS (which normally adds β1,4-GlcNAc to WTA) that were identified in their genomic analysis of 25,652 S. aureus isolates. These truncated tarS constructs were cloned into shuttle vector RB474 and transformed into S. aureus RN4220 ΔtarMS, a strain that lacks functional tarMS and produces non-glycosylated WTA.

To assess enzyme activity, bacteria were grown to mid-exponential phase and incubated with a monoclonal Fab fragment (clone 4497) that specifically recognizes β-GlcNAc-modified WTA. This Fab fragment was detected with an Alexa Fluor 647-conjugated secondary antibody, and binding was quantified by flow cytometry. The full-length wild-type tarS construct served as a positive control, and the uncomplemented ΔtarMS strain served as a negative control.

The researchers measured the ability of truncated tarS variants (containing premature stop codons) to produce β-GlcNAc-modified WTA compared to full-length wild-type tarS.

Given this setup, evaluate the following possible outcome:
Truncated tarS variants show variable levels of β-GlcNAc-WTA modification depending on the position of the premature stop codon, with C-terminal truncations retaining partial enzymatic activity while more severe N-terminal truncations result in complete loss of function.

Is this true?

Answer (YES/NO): YES